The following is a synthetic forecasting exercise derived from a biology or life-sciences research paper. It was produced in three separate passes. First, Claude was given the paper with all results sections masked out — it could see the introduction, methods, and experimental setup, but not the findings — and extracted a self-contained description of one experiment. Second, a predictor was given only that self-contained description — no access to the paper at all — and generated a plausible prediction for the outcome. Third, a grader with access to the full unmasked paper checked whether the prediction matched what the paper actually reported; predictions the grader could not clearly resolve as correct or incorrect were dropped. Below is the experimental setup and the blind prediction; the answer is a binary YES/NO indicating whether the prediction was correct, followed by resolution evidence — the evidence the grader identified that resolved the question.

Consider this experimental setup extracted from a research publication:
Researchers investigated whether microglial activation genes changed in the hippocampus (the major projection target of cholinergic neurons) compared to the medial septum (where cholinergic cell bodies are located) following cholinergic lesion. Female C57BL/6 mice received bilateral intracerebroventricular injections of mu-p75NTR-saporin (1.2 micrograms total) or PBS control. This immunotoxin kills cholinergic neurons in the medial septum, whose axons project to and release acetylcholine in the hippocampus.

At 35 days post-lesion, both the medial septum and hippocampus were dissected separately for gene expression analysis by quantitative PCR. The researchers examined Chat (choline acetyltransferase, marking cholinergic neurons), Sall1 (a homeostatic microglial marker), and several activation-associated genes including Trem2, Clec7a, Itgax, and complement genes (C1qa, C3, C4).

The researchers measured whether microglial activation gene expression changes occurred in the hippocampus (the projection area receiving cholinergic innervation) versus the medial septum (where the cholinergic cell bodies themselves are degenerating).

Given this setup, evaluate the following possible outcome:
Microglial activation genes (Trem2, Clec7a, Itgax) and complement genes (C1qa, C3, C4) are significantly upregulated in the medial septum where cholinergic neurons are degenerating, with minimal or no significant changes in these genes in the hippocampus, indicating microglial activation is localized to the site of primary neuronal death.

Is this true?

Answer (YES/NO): NO